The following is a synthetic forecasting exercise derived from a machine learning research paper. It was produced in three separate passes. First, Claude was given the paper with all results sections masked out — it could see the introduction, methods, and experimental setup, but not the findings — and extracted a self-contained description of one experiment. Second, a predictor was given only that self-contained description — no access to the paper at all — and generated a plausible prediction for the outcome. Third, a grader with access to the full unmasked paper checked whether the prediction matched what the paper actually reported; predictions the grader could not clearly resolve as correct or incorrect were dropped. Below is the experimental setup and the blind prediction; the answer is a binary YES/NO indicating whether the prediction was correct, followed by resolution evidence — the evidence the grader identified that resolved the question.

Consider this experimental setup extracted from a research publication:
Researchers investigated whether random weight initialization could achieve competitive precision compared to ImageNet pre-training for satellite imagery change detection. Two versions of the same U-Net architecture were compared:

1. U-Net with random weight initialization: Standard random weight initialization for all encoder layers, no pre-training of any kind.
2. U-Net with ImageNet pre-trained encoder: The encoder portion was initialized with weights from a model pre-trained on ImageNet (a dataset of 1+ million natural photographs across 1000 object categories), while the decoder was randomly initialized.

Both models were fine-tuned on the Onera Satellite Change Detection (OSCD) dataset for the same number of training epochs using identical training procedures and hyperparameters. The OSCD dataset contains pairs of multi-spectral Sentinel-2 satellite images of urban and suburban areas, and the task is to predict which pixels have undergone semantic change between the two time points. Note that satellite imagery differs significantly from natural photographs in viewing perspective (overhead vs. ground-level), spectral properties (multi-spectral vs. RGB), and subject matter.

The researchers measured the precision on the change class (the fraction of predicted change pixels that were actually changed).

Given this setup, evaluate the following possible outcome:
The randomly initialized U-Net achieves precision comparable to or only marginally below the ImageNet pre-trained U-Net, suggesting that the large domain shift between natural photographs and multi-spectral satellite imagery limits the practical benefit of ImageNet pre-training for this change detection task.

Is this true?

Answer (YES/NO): YES